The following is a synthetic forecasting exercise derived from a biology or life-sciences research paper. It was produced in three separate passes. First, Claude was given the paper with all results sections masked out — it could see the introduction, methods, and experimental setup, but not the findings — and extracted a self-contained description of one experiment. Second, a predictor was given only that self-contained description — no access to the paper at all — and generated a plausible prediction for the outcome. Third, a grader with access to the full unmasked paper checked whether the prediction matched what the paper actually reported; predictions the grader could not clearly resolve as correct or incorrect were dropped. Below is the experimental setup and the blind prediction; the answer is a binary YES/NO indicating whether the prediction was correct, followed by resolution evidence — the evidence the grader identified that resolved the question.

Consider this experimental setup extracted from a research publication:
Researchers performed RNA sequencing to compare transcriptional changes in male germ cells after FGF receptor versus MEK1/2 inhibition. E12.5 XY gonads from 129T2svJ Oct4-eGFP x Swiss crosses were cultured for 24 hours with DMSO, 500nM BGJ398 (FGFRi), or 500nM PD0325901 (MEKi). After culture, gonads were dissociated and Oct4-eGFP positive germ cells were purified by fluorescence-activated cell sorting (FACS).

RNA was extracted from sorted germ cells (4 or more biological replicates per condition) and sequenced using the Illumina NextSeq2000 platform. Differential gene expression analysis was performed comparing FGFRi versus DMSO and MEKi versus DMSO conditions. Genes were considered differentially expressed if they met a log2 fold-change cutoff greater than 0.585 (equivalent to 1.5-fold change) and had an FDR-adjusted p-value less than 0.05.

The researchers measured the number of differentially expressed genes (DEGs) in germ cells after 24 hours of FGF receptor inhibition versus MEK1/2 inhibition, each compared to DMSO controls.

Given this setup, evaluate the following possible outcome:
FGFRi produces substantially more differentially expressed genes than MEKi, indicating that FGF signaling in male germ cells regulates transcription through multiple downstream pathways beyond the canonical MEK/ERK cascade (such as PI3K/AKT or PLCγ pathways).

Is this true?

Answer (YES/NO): NO